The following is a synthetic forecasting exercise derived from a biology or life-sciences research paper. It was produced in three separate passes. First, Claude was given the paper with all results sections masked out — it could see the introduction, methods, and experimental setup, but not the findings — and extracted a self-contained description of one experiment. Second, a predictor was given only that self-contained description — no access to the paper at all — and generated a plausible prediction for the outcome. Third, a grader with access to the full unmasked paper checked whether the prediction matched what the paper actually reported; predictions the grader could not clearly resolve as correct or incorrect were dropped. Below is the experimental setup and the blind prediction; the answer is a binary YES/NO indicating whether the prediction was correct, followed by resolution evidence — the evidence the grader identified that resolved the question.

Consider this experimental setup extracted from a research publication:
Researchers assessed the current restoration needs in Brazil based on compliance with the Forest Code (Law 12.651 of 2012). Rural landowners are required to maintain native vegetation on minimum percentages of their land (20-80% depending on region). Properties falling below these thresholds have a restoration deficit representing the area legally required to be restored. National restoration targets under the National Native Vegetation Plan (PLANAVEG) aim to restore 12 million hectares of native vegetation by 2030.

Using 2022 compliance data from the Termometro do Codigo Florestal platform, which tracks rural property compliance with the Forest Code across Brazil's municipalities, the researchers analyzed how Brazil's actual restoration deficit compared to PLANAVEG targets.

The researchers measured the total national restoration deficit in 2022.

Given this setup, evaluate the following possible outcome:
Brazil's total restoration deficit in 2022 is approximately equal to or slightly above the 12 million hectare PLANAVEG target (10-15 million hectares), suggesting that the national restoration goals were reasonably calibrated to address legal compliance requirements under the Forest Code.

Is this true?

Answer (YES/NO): NO